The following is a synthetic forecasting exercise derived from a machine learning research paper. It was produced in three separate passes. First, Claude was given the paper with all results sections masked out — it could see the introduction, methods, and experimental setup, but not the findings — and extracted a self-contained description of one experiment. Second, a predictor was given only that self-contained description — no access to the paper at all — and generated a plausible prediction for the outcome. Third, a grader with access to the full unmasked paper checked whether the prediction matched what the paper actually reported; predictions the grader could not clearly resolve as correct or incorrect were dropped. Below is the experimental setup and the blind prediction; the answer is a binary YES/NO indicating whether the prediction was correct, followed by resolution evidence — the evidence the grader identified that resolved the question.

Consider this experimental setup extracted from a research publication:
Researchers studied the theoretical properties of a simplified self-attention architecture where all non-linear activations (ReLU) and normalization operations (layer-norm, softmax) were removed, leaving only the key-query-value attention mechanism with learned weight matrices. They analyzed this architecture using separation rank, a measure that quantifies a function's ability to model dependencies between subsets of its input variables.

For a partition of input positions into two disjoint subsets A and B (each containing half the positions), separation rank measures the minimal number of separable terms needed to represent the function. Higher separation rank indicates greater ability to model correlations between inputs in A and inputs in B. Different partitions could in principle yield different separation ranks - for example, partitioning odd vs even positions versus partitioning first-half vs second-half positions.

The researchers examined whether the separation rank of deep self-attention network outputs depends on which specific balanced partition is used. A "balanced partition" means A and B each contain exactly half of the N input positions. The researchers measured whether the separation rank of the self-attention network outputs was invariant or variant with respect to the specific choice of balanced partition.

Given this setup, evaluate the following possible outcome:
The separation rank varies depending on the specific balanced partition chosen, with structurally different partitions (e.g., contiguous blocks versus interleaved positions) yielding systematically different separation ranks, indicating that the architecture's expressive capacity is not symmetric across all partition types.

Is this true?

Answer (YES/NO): NO